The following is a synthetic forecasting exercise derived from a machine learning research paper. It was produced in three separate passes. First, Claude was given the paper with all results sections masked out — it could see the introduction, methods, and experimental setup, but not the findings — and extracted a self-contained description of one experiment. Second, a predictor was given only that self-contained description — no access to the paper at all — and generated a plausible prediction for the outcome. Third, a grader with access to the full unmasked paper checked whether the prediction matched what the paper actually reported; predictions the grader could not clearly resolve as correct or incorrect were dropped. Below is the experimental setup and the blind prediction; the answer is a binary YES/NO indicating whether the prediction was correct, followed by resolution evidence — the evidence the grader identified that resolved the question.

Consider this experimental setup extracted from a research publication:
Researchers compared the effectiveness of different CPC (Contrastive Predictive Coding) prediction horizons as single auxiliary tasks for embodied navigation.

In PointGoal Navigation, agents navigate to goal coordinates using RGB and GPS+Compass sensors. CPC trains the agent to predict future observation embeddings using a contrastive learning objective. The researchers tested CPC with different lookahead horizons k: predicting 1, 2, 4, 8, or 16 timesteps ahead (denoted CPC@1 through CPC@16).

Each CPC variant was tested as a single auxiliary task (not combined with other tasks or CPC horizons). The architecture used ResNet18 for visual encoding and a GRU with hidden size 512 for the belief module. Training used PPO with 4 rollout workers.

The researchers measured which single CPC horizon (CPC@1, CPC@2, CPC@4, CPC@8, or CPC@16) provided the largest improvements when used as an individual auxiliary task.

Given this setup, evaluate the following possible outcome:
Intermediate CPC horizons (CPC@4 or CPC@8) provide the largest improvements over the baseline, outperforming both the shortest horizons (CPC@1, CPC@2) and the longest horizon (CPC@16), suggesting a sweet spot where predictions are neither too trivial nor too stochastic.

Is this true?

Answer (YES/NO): NO